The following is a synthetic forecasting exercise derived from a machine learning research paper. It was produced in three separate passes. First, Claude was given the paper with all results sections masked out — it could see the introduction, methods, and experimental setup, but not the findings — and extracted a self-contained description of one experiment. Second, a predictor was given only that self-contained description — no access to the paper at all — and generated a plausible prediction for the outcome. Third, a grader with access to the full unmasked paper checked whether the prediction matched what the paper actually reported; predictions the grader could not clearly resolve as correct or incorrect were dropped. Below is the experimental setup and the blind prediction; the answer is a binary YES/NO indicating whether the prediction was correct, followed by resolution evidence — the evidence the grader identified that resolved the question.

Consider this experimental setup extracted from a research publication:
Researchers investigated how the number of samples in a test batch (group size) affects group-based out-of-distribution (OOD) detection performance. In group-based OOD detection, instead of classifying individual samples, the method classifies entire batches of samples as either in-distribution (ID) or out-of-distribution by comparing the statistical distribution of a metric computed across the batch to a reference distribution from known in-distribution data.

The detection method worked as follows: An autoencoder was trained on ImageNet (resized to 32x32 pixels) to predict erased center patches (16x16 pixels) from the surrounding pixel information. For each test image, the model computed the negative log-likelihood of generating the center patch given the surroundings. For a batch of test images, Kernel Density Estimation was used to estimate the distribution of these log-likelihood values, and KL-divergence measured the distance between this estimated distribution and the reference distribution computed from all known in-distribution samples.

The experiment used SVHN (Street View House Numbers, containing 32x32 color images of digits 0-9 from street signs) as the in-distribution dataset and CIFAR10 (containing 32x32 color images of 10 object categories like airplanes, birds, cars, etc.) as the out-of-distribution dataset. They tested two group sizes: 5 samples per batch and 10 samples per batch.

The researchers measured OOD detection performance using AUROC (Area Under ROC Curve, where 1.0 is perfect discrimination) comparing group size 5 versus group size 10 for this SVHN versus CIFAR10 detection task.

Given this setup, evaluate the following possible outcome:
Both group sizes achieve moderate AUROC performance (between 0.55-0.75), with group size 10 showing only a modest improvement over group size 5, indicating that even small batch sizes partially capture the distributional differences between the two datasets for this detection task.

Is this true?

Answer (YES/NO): NO